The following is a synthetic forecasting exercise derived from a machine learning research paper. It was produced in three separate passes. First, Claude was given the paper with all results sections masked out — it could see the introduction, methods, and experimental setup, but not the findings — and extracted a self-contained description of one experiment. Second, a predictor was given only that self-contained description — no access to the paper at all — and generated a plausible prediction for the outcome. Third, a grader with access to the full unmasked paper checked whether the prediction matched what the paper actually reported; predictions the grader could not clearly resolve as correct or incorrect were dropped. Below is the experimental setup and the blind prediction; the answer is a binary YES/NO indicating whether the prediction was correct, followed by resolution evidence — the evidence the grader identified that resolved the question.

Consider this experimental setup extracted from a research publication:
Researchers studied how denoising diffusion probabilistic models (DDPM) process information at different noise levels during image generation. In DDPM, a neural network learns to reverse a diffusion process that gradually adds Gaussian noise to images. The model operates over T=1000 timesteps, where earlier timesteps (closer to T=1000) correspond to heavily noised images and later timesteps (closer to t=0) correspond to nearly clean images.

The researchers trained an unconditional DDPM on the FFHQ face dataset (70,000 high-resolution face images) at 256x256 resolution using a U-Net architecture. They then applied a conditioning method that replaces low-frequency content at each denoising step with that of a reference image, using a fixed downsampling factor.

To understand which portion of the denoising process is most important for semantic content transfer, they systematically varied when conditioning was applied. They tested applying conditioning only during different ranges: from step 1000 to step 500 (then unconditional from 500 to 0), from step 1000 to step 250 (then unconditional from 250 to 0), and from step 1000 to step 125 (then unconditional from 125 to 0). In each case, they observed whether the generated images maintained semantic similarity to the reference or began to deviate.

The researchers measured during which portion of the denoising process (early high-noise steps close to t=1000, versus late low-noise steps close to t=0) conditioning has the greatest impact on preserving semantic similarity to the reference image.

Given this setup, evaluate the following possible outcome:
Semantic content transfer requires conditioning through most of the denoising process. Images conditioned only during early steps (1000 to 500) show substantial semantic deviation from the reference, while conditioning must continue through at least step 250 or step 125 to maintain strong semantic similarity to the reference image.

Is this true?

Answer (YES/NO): NO